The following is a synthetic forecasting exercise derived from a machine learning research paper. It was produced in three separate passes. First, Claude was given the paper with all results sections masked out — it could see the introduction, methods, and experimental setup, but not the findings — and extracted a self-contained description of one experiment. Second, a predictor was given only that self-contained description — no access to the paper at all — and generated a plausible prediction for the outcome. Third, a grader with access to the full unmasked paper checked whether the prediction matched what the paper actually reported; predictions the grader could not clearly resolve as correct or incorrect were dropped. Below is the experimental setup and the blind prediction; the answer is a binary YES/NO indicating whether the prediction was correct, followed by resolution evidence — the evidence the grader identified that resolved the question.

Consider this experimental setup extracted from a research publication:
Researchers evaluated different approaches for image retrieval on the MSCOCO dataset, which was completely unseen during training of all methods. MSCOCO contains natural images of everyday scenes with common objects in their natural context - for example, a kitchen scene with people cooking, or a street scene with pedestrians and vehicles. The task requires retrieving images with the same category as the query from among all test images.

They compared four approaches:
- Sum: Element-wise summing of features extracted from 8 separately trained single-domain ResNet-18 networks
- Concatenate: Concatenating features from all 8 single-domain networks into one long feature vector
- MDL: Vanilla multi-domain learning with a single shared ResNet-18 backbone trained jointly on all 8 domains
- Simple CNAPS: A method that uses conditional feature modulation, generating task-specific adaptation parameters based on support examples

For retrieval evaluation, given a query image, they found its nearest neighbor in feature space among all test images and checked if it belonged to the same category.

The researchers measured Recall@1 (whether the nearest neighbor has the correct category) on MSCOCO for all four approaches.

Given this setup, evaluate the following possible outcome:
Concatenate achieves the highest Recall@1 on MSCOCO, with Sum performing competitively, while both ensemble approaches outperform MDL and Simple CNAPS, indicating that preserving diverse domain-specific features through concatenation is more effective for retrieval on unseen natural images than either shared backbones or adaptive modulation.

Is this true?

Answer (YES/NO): NO